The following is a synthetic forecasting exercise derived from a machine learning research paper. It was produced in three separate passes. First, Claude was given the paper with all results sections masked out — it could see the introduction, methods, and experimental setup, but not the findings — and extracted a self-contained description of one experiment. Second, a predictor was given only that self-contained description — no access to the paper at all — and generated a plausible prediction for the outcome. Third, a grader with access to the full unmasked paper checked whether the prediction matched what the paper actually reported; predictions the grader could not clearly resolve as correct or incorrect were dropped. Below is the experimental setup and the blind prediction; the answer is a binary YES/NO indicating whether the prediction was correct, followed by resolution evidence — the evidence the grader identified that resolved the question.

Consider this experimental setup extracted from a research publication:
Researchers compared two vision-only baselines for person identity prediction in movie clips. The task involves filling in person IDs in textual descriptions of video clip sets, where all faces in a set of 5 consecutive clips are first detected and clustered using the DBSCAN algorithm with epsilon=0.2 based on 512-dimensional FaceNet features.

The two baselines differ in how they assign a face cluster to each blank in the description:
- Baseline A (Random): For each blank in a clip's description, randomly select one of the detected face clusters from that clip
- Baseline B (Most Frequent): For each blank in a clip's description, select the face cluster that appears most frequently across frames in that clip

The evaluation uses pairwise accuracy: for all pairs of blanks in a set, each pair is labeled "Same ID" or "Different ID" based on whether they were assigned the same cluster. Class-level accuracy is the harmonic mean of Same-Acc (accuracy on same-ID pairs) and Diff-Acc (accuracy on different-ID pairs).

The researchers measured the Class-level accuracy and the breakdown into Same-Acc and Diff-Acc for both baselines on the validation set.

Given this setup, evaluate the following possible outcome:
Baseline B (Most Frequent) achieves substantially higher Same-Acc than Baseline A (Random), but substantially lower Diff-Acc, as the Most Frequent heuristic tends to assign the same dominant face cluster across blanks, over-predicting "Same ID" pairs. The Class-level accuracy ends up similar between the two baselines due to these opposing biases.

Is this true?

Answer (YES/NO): NO